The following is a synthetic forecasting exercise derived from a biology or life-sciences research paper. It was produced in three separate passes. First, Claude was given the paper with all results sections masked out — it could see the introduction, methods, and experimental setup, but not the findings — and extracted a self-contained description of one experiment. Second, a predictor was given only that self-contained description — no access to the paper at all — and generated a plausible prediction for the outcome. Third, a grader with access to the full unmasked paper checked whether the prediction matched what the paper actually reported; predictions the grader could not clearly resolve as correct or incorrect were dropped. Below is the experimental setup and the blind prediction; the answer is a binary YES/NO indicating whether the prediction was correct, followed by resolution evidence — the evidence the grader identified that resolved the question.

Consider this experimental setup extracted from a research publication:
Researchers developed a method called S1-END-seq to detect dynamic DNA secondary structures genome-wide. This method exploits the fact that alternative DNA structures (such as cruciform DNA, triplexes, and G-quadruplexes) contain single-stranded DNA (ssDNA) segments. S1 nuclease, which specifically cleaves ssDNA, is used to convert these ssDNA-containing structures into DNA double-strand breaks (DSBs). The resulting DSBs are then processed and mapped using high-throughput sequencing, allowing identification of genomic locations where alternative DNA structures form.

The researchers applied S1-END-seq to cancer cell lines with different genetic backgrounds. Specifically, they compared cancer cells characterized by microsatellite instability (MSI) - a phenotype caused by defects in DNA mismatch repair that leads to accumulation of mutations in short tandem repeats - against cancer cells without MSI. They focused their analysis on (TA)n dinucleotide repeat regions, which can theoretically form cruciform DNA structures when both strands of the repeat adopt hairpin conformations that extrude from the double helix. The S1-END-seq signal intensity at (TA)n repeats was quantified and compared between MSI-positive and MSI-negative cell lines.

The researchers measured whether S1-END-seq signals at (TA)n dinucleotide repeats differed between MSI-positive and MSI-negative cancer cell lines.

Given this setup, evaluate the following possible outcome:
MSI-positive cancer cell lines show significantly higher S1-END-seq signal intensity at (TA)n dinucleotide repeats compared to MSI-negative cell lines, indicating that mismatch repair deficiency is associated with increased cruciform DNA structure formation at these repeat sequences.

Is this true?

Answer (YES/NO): YES